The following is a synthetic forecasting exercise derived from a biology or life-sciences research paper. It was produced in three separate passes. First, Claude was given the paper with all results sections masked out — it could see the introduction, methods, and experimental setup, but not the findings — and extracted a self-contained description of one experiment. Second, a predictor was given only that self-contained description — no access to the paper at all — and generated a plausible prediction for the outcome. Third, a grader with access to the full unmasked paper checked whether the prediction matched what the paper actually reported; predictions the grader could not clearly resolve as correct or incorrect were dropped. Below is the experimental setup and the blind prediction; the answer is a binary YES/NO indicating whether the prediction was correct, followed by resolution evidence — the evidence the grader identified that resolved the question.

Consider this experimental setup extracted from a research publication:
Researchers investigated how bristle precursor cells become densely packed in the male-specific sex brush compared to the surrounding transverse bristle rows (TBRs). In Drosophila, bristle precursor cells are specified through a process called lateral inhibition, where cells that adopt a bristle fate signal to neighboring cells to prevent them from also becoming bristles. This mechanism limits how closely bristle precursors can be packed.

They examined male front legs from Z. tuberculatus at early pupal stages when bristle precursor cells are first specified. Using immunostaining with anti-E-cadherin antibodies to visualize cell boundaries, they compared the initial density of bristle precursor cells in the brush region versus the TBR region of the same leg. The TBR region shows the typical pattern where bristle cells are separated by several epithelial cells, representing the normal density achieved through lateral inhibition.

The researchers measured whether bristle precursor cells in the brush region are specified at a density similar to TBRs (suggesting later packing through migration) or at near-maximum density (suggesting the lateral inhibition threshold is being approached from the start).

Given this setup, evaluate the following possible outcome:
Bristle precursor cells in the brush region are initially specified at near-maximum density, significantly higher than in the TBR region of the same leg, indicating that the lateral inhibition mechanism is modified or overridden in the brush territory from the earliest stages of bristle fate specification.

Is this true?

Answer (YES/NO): NO